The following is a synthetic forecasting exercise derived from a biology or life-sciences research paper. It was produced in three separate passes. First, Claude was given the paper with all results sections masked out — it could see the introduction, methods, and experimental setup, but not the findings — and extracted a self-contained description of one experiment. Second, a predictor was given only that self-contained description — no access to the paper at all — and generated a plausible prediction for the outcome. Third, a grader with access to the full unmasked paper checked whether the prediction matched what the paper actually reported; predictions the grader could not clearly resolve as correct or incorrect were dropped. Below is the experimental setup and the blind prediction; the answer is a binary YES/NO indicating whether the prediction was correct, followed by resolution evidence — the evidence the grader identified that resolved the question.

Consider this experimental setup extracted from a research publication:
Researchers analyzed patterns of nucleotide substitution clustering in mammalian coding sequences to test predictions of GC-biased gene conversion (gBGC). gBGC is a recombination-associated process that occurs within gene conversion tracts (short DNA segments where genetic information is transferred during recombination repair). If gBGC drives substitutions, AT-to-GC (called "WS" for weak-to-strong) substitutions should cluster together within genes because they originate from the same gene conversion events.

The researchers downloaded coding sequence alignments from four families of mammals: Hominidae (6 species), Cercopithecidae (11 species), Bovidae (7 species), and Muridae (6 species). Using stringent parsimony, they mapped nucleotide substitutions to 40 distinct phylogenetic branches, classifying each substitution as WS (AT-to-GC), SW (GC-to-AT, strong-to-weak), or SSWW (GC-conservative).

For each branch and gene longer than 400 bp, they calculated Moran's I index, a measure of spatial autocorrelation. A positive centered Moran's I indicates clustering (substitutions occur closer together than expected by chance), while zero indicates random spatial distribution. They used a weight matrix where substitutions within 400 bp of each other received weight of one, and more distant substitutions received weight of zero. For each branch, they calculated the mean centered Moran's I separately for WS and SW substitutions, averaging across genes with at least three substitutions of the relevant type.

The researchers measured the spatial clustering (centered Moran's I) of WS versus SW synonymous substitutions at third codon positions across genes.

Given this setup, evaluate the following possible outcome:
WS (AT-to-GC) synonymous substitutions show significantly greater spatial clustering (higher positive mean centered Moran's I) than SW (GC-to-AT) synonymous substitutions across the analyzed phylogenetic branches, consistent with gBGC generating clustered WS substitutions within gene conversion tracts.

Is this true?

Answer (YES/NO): YES